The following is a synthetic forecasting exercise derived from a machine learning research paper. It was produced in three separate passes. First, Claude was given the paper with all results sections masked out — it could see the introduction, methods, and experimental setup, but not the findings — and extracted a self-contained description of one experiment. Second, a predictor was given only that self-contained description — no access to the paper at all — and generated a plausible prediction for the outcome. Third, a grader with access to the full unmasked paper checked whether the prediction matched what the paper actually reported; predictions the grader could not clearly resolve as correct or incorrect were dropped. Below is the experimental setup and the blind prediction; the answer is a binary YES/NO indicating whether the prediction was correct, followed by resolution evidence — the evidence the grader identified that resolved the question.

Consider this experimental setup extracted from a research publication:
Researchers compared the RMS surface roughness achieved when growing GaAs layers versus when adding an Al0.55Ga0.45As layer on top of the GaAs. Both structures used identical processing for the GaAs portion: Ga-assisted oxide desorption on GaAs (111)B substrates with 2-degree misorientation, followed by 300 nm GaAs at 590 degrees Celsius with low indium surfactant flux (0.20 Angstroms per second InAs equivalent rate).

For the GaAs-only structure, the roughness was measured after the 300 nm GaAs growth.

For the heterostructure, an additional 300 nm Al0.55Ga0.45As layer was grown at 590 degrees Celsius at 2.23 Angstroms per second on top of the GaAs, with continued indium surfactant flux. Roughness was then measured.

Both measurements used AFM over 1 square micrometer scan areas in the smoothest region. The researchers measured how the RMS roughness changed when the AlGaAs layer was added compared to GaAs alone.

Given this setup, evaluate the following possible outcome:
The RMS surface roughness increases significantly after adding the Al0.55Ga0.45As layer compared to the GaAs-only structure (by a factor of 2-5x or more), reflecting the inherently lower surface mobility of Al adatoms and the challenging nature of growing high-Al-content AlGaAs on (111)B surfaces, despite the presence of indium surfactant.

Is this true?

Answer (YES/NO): YES